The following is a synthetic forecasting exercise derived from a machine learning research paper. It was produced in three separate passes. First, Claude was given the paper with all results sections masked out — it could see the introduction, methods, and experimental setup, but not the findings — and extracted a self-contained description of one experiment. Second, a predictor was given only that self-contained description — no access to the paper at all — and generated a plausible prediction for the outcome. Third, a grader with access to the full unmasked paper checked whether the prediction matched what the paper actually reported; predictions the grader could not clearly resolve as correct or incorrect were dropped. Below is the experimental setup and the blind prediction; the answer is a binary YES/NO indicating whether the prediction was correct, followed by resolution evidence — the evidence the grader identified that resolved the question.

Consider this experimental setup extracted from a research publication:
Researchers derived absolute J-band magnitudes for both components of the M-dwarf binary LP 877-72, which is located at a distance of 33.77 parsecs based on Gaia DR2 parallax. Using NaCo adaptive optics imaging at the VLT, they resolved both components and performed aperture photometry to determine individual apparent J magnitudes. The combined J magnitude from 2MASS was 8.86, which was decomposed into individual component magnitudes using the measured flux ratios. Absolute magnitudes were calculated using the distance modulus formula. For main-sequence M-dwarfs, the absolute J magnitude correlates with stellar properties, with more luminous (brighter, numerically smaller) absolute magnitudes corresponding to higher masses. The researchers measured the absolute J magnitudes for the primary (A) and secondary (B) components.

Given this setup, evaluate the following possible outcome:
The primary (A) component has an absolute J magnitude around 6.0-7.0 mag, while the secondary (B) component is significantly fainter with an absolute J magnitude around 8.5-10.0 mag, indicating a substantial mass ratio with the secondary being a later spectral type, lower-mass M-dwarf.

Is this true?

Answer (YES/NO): NO